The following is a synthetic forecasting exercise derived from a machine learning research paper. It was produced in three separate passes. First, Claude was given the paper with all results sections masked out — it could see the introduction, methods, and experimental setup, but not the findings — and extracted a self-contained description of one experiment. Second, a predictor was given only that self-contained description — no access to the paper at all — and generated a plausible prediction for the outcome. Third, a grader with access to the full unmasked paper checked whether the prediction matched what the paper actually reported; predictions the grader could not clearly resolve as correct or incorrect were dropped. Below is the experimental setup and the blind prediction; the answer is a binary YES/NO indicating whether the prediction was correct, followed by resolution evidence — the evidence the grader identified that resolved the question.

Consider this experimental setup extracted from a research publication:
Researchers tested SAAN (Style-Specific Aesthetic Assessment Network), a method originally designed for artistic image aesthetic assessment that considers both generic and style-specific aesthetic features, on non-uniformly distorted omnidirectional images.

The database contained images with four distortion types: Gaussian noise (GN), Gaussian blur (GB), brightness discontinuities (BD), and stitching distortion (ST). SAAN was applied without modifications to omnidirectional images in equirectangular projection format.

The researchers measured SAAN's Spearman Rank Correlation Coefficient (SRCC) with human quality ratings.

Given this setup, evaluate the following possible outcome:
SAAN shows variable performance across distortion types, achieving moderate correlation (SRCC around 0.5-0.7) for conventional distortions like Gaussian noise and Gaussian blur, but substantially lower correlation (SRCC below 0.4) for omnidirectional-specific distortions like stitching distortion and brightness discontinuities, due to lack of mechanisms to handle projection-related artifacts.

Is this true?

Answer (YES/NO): NO